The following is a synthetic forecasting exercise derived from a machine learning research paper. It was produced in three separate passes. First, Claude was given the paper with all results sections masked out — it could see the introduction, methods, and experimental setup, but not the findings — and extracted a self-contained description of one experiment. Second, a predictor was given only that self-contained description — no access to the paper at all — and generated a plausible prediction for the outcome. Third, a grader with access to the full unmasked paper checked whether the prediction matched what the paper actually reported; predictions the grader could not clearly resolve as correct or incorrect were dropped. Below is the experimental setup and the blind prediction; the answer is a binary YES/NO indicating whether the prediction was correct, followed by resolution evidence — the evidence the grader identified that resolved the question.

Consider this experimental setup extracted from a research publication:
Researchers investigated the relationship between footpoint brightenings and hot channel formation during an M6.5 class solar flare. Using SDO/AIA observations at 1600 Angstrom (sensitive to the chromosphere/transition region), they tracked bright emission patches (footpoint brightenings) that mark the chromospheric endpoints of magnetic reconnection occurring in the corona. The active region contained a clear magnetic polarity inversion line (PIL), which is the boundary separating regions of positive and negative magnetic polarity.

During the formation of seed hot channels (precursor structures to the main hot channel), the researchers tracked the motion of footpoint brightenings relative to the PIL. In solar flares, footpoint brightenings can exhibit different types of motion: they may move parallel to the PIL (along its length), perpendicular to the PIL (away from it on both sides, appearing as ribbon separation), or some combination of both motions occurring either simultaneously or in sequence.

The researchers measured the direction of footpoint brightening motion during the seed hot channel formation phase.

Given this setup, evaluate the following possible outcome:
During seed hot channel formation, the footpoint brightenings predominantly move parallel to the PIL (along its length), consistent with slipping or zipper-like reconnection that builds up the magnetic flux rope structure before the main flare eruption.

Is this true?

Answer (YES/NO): YES